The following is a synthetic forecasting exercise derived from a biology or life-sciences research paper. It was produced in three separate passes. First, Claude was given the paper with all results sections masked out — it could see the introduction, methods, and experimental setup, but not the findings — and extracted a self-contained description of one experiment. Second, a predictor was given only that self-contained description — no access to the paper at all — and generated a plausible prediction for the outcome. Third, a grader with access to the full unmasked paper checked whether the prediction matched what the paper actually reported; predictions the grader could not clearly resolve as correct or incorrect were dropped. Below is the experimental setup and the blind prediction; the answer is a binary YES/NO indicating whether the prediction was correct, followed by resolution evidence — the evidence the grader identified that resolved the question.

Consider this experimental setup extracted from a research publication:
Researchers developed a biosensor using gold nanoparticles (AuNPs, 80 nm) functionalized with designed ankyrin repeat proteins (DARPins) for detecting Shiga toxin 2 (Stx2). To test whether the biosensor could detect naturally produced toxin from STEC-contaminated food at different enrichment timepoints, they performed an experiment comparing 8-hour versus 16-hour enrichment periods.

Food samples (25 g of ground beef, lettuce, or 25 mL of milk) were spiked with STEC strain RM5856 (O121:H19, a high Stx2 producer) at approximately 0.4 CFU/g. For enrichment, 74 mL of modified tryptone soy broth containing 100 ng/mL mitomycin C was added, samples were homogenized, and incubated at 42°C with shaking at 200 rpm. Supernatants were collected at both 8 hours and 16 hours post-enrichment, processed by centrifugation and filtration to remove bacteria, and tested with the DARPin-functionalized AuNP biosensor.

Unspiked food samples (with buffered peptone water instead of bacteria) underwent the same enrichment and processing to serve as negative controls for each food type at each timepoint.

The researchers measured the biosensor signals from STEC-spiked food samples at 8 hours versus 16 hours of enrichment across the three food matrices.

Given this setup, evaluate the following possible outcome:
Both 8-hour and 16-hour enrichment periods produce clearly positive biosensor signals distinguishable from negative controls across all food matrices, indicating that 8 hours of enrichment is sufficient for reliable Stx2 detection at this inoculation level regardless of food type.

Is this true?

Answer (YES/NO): YES